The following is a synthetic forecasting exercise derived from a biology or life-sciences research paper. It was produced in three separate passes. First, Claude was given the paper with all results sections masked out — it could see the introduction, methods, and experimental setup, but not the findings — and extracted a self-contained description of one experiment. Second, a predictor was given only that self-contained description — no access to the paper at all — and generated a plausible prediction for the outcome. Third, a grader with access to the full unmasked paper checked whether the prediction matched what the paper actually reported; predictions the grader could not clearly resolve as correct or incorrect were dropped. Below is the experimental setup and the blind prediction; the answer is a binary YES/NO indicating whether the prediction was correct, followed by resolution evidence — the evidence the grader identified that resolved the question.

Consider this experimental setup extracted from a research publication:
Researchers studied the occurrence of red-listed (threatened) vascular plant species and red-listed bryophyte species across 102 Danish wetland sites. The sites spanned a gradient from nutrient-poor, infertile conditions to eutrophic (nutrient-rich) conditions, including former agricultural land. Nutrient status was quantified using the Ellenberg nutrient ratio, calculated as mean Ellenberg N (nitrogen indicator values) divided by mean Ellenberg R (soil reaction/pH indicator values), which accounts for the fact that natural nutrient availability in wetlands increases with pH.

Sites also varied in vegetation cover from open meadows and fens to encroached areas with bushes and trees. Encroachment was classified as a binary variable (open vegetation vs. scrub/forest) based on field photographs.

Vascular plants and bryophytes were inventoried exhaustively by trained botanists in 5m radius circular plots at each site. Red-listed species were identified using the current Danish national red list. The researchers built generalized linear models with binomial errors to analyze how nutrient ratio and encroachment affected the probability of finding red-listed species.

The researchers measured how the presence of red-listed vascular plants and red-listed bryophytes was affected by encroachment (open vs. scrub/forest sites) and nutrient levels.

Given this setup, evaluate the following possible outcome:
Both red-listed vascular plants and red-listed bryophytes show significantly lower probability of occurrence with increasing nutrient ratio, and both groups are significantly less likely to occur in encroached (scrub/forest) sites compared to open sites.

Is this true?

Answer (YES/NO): NO